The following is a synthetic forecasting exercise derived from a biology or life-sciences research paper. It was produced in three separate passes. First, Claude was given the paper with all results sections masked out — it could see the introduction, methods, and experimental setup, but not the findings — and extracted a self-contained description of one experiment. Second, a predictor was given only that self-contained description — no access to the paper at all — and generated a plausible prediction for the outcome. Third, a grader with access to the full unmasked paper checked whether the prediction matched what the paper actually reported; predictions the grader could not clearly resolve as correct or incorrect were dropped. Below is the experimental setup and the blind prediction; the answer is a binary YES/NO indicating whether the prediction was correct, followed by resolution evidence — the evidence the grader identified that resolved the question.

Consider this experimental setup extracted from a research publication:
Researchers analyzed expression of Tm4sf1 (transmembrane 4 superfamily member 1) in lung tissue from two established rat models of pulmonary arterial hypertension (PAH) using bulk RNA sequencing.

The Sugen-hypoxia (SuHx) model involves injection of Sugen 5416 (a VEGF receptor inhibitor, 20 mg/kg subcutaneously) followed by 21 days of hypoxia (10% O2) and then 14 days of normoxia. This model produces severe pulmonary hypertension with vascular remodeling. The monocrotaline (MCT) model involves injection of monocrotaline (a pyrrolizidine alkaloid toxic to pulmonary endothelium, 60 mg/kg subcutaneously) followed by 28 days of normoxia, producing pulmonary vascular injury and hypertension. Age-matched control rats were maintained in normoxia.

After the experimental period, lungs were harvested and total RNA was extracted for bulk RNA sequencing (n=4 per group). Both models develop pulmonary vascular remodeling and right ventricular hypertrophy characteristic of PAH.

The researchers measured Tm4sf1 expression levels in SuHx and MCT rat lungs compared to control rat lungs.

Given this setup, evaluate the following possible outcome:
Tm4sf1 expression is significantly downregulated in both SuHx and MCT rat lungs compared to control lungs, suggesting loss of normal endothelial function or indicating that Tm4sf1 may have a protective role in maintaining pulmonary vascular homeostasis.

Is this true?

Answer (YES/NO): NO